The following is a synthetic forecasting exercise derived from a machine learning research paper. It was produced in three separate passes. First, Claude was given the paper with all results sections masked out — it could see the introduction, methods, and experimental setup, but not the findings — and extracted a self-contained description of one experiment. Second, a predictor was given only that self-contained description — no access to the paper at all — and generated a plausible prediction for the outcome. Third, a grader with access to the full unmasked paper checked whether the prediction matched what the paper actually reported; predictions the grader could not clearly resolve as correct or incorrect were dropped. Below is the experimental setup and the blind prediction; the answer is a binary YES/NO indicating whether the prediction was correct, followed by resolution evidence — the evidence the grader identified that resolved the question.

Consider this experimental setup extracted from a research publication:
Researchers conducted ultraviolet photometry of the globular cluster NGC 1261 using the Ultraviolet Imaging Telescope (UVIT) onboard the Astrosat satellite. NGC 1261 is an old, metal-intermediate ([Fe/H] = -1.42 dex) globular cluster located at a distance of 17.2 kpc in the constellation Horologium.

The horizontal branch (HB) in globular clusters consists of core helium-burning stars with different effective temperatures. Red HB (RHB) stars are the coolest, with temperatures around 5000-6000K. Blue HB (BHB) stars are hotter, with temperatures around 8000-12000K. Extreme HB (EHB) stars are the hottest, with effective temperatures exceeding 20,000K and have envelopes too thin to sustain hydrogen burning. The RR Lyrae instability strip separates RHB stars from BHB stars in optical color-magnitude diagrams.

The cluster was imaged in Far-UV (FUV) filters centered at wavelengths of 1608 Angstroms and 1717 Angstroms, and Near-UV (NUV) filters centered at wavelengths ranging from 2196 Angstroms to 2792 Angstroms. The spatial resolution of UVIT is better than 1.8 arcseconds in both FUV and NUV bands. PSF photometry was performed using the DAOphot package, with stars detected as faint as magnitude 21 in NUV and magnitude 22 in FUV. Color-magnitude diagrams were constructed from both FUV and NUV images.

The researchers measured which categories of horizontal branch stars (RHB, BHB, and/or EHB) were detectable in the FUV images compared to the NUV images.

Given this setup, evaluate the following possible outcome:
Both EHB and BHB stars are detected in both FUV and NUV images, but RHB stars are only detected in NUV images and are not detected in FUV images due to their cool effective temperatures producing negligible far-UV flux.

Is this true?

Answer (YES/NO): YES